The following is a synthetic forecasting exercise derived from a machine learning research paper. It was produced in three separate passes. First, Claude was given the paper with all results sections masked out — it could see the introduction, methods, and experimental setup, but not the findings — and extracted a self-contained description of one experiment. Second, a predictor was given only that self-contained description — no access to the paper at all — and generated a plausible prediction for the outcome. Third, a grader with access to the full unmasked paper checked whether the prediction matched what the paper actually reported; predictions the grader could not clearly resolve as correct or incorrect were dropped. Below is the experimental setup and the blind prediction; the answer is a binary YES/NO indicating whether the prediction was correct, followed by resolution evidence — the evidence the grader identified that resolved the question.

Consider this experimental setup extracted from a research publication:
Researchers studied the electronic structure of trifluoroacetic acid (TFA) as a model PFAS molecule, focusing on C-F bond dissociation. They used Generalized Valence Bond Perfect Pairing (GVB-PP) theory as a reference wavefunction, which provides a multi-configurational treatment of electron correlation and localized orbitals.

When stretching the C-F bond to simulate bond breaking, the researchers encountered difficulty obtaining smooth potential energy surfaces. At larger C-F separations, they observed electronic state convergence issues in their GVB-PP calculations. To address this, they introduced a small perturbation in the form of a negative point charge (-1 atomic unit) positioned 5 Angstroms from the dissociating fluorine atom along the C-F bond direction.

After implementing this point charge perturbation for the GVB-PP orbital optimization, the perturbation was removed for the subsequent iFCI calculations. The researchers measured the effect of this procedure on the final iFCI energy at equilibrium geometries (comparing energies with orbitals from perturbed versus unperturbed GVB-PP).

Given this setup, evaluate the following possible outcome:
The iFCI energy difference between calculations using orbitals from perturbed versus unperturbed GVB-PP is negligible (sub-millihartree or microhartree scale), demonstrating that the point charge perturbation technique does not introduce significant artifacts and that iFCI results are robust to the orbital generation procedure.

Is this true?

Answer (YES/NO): YES